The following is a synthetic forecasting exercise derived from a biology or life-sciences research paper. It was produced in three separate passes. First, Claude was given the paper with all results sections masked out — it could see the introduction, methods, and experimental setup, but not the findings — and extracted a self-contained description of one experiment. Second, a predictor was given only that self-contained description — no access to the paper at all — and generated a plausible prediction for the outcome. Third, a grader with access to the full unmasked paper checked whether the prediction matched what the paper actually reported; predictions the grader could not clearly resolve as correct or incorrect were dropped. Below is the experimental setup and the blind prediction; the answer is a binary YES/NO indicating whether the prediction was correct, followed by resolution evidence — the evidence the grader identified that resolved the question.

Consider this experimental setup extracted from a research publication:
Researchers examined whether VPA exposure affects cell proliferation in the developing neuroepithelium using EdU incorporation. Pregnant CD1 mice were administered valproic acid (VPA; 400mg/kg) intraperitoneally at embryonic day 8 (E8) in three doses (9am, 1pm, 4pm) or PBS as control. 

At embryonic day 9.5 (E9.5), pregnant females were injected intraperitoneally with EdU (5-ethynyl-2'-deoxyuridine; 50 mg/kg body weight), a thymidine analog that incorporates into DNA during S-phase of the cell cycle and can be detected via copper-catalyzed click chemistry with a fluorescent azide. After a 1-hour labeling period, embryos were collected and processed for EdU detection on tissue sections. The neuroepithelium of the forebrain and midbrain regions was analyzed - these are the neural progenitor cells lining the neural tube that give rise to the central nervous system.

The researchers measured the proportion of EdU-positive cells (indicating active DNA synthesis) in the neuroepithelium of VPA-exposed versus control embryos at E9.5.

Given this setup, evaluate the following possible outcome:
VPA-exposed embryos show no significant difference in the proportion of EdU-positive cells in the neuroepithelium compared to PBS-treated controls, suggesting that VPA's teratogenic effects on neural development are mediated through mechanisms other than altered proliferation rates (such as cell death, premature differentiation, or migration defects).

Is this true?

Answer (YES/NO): NO